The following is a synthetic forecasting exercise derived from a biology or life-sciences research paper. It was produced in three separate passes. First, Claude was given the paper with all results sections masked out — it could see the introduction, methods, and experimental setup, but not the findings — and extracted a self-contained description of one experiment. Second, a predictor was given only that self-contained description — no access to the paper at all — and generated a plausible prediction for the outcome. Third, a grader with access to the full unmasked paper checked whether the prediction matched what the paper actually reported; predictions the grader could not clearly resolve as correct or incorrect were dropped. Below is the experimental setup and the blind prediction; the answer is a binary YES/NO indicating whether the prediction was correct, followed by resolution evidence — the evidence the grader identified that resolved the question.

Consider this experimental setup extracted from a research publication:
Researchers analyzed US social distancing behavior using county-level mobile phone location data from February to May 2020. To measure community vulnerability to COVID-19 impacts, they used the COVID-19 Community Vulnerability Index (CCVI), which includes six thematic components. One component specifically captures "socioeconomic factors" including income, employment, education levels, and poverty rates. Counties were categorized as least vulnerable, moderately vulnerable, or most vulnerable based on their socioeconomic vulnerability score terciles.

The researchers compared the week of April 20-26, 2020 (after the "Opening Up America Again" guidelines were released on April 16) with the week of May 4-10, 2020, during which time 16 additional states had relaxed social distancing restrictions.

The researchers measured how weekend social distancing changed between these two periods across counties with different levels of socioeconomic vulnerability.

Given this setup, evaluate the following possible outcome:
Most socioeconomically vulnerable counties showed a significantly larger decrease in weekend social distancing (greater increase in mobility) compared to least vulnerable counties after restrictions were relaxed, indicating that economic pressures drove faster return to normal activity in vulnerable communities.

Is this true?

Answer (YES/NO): YES